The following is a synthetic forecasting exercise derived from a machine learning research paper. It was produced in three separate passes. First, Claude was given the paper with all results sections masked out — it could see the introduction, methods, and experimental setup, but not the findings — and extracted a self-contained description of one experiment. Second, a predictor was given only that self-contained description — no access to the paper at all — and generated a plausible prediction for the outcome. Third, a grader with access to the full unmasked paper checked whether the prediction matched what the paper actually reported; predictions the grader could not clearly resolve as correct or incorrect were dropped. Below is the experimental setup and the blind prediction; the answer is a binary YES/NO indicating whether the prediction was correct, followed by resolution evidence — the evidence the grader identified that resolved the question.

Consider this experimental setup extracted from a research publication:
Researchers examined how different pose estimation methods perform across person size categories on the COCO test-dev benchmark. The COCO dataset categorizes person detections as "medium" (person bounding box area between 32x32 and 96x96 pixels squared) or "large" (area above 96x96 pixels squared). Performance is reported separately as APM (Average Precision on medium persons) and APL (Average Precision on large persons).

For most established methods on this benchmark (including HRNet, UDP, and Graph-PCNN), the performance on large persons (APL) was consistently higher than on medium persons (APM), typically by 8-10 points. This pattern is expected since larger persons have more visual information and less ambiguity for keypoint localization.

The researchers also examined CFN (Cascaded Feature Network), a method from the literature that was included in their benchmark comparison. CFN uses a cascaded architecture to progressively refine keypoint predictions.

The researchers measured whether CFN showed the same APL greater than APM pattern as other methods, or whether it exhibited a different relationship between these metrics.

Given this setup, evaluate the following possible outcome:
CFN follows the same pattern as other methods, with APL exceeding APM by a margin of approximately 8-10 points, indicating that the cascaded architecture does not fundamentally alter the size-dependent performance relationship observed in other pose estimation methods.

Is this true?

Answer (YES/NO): NO